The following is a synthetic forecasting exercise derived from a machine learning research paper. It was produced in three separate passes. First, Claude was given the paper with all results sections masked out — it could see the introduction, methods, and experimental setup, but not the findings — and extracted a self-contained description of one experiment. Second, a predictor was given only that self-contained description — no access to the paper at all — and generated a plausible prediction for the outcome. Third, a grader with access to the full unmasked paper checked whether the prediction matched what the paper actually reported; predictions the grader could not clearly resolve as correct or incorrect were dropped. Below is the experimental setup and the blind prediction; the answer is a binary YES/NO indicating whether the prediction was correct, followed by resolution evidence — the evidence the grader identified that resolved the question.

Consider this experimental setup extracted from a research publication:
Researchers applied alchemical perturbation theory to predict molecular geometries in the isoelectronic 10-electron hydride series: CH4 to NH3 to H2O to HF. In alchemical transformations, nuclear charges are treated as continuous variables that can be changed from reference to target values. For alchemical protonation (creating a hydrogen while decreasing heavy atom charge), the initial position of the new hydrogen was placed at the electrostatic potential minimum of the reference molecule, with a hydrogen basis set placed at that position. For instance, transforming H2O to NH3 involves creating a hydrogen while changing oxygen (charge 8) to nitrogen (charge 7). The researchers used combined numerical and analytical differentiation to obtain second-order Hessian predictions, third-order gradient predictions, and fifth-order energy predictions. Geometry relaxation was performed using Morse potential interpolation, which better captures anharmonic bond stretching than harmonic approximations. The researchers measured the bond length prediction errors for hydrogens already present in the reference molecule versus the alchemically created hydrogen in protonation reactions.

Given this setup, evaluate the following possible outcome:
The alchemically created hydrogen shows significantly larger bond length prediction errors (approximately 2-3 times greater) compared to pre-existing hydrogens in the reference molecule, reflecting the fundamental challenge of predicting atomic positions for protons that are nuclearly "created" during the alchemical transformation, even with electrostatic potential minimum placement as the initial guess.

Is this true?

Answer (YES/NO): NO